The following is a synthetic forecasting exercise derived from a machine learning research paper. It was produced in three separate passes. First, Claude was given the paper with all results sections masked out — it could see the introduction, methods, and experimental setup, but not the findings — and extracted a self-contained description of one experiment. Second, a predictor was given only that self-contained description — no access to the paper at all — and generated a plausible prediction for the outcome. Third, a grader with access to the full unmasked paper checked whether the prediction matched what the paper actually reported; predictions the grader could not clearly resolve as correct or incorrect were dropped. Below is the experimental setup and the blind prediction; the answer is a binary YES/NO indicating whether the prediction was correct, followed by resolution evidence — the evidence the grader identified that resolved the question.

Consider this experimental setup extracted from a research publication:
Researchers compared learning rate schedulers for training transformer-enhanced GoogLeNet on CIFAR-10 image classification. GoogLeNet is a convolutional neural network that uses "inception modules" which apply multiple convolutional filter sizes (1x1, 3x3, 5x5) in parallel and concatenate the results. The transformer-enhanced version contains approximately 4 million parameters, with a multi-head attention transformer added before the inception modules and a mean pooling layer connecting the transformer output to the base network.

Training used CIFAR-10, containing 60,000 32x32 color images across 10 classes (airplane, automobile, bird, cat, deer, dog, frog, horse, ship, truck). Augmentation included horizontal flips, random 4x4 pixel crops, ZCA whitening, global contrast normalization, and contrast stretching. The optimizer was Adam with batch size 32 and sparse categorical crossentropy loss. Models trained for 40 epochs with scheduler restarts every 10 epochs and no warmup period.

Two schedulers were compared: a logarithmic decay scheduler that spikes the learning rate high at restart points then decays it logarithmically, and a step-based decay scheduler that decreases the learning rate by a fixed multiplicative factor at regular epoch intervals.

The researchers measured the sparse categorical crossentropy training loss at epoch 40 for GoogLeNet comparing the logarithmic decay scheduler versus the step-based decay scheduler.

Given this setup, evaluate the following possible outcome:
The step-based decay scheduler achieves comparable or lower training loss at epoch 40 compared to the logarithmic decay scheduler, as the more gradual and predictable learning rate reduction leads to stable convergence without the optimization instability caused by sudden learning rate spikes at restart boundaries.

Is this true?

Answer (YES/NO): YES